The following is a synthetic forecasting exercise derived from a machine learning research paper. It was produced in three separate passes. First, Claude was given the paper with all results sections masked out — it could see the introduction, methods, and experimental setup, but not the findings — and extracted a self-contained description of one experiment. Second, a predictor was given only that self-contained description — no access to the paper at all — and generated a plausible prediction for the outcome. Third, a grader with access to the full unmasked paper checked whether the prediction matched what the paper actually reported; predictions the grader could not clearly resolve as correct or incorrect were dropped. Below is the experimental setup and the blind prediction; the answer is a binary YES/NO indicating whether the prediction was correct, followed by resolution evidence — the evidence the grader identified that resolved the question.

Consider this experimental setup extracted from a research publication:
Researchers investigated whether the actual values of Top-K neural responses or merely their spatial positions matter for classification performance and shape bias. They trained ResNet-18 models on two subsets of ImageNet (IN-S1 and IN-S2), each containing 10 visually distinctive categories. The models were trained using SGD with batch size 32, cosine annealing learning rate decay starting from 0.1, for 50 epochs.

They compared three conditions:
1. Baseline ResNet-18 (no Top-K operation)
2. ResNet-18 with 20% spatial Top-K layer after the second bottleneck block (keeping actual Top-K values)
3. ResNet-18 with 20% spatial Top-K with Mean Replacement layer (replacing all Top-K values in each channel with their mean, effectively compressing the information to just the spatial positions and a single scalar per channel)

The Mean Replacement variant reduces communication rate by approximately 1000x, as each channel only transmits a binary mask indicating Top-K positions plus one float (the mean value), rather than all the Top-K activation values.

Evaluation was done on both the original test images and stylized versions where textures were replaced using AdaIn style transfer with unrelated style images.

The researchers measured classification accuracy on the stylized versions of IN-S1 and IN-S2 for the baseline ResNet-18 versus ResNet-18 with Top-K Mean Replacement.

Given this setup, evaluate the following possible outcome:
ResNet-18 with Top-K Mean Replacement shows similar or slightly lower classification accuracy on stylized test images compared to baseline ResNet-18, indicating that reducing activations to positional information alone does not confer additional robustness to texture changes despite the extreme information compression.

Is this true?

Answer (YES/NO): NO